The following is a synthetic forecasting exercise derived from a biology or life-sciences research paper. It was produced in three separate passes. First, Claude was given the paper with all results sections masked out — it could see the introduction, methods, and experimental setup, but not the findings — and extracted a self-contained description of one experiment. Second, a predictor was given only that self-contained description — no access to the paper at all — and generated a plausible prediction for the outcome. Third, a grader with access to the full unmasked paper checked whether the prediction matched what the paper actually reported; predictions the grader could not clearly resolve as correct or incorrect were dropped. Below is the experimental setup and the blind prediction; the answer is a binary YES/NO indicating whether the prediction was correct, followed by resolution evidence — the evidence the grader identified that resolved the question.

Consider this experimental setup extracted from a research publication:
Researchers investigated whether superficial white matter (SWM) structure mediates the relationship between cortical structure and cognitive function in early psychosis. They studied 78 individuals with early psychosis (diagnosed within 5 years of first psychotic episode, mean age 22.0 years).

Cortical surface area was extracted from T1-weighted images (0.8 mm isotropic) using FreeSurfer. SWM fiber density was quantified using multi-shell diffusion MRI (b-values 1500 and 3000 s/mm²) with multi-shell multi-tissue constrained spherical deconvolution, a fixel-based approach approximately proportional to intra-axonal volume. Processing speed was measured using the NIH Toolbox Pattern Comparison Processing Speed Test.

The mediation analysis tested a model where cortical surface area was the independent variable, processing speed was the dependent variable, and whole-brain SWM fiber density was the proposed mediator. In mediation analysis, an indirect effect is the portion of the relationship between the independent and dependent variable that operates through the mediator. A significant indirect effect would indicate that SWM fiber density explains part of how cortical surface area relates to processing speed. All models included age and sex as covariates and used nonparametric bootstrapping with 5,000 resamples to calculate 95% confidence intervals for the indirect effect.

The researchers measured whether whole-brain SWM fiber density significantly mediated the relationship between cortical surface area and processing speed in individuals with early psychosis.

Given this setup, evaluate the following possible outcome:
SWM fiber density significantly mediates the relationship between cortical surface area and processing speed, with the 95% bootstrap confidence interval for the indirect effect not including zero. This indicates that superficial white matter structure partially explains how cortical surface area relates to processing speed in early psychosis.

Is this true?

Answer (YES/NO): YES